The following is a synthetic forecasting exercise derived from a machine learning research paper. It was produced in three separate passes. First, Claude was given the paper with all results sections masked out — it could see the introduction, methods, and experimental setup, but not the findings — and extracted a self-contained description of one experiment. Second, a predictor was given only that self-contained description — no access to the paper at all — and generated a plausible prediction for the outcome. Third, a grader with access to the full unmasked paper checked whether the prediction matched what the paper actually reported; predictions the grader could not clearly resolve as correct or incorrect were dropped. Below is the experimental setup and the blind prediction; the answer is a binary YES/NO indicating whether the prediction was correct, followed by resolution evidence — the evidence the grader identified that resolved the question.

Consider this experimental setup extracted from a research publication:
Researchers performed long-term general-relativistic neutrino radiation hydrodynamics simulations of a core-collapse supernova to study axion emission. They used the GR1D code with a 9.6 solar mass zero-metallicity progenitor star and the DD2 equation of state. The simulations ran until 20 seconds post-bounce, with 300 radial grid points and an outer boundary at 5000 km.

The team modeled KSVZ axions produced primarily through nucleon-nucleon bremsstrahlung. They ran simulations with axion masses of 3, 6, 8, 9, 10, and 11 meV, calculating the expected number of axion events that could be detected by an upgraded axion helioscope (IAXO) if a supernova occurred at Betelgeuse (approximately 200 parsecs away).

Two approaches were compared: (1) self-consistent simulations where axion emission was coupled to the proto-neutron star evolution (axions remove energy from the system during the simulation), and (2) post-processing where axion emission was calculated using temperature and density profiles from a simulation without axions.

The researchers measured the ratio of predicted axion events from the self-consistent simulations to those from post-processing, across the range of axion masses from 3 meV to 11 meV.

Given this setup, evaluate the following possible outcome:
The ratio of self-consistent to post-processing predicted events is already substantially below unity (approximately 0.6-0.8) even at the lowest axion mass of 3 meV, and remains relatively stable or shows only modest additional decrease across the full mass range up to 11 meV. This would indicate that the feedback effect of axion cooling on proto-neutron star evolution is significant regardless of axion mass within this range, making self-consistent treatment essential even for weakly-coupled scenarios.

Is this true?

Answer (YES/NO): NO